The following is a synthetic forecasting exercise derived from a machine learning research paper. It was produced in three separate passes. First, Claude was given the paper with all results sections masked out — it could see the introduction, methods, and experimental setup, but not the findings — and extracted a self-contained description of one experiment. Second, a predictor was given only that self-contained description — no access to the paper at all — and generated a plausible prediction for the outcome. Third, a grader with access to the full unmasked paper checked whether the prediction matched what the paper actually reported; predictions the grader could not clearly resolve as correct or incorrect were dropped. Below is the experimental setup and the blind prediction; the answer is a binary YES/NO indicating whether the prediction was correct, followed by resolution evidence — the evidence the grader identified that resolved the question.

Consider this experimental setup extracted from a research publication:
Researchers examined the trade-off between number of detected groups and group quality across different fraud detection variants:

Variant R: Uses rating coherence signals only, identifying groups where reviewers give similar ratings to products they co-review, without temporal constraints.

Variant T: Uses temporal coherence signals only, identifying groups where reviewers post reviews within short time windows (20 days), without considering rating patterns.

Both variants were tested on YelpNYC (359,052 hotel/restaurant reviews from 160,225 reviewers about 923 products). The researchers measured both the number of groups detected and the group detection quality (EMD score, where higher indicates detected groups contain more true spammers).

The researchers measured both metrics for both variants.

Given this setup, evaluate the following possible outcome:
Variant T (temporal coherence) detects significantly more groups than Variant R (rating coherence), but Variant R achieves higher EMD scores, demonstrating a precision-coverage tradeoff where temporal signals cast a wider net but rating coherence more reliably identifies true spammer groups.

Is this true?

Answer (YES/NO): NO